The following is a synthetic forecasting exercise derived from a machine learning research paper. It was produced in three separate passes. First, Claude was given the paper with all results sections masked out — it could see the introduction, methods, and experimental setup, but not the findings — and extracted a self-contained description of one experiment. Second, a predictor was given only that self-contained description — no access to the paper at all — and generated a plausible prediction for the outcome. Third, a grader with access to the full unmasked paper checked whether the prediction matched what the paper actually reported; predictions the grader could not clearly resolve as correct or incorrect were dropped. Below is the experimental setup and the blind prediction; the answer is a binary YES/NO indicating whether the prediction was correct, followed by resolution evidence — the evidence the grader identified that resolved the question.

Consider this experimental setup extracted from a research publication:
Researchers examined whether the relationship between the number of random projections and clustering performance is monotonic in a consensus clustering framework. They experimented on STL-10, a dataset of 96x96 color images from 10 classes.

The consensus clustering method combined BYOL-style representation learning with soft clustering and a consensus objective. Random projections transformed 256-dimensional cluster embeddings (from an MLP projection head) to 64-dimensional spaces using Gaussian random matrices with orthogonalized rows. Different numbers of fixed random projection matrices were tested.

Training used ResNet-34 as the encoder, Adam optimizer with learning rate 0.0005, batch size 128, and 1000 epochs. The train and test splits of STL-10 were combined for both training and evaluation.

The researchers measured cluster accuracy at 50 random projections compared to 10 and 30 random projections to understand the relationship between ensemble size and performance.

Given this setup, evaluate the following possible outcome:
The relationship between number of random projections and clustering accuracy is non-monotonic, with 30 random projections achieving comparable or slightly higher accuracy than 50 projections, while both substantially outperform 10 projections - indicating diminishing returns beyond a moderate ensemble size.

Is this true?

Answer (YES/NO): NO